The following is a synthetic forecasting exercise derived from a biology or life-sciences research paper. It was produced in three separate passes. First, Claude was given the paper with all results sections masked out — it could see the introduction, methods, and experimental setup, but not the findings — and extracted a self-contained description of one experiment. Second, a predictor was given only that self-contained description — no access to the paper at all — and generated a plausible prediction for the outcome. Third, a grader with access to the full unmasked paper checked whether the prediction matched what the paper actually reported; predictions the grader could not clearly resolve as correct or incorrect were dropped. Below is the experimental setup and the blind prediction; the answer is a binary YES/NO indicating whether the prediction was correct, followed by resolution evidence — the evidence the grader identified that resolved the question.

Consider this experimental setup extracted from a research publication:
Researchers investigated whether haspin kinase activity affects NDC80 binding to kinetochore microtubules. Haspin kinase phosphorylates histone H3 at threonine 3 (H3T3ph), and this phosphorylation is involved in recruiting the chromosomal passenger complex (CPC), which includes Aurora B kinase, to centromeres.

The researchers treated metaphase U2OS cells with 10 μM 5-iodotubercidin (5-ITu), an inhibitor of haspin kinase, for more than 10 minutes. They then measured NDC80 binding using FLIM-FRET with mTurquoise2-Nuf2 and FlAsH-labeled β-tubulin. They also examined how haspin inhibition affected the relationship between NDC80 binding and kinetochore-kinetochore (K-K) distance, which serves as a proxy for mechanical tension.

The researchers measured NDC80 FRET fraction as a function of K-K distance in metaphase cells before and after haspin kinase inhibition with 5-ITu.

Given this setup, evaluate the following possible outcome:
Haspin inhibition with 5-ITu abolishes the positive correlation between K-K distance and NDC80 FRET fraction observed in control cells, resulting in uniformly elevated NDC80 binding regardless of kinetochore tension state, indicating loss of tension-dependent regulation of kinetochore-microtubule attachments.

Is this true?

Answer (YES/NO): NO